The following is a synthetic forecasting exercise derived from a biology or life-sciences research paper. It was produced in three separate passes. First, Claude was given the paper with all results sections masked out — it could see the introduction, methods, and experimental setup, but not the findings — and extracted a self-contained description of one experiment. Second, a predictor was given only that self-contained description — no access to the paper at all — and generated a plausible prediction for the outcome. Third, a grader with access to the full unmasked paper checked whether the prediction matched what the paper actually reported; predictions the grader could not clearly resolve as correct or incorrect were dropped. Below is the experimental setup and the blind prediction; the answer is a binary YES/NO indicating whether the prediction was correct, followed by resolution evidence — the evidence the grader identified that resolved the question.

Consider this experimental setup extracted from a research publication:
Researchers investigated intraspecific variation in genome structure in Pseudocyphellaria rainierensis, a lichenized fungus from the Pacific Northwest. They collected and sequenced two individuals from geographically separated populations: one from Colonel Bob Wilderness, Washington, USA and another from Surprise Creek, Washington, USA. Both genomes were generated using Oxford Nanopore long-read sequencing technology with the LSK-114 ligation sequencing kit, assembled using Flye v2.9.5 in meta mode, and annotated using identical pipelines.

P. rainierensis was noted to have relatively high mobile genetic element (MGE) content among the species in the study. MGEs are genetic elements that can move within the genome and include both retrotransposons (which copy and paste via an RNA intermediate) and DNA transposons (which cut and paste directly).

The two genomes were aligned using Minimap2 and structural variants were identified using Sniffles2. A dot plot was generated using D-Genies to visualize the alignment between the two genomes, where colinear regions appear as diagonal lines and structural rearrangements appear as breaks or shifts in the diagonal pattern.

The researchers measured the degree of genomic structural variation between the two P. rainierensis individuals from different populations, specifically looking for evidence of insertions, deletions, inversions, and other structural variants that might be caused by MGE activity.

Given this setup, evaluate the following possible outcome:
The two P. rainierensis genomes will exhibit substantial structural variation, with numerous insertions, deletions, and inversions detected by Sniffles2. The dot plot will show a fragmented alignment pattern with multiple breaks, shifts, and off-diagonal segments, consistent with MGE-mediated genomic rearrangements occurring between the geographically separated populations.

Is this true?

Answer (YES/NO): NO